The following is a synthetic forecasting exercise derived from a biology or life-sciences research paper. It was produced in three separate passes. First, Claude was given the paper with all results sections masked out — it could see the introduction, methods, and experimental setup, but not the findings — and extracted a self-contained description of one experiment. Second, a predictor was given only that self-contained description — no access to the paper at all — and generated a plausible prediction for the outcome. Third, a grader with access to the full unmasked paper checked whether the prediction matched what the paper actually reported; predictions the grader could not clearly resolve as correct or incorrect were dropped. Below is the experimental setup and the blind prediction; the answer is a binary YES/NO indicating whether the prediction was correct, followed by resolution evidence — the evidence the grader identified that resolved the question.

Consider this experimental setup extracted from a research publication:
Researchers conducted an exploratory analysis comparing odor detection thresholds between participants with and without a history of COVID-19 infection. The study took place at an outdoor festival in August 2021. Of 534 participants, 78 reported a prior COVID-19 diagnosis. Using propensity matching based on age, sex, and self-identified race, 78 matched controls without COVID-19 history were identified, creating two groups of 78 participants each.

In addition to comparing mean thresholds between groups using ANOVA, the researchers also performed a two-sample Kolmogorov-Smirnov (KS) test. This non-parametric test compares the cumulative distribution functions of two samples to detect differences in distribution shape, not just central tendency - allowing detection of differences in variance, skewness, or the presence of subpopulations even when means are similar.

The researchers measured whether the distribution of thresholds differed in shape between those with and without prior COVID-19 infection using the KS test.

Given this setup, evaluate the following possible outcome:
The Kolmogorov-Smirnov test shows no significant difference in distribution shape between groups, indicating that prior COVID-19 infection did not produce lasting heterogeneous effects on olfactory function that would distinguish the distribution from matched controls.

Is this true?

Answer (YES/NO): YES